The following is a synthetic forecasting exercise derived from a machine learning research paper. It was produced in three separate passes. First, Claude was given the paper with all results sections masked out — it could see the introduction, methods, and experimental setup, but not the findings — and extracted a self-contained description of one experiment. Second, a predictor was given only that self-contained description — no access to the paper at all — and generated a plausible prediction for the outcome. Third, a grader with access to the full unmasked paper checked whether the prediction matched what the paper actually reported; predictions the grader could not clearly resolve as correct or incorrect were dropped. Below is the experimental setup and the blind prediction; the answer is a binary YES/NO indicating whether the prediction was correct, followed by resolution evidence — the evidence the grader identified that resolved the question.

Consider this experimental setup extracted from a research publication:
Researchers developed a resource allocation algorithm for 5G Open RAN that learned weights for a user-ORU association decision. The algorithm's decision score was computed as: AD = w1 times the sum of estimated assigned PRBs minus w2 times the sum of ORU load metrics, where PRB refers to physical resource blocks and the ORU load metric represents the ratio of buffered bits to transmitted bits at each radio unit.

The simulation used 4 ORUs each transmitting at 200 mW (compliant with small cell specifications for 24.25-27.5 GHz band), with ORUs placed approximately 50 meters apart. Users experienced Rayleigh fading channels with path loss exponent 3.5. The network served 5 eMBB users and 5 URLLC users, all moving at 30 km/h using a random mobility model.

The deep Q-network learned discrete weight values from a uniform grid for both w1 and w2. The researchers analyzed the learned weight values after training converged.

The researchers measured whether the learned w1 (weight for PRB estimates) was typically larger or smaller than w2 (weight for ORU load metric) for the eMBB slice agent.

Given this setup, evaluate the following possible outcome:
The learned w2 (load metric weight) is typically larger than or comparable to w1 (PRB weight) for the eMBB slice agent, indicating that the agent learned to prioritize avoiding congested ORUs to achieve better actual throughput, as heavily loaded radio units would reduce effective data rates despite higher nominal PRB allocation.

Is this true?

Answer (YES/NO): NO